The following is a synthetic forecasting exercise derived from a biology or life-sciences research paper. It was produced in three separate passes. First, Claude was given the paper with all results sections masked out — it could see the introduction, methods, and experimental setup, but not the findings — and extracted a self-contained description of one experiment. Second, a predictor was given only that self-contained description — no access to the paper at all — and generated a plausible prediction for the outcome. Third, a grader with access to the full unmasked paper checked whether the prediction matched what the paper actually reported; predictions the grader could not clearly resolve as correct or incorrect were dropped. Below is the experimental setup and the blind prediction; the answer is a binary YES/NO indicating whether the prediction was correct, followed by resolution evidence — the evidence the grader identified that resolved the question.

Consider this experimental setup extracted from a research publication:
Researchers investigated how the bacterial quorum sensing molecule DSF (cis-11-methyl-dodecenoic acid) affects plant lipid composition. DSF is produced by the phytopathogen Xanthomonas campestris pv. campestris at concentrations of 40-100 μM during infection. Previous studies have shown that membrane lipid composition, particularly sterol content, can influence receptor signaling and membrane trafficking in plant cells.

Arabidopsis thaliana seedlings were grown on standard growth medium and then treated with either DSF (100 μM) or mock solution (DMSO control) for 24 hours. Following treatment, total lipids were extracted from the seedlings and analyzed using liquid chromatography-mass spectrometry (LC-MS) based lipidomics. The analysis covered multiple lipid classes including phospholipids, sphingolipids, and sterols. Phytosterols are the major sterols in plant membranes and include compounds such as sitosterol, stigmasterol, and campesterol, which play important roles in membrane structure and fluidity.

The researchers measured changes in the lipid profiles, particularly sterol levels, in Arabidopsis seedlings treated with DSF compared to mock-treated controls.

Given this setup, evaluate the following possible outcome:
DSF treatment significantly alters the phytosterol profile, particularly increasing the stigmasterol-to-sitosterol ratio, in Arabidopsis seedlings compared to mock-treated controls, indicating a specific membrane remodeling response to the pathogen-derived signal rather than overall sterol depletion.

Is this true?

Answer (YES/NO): NO